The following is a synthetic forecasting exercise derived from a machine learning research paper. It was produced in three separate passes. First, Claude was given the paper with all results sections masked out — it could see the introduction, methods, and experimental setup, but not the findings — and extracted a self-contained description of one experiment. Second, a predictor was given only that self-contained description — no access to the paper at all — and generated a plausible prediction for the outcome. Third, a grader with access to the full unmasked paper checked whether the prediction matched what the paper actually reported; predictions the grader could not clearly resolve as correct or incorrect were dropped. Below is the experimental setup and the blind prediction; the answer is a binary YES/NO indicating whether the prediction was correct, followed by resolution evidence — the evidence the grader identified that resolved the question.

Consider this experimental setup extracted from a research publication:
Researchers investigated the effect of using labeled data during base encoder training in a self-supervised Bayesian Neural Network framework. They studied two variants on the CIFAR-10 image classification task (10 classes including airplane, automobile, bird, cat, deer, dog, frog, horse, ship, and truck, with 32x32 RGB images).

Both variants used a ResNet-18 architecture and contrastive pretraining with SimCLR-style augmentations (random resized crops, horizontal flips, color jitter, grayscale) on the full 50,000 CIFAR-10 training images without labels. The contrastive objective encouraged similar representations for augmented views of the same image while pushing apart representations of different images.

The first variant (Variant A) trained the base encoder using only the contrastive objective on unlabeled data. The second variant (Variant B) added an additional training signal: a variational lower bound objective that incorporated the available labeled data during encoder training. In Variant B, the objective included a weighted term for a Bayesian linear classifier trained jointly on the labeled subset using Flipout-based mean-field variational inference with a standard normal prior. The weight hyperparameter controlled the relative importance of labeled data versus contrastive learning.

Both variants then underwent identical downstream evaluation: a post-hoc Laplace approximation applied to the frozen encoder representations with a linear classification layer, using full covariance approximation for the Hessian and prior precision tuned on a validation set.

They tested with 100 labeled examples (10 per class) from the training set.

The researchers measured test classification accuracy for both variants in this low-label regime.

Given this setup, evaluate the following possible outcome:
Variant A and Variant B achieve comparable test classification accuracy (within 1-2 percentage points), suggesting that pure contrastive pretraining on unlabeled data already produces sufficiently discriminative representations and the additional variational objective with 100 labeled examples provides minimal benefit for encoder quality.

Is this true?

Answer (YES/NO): NO